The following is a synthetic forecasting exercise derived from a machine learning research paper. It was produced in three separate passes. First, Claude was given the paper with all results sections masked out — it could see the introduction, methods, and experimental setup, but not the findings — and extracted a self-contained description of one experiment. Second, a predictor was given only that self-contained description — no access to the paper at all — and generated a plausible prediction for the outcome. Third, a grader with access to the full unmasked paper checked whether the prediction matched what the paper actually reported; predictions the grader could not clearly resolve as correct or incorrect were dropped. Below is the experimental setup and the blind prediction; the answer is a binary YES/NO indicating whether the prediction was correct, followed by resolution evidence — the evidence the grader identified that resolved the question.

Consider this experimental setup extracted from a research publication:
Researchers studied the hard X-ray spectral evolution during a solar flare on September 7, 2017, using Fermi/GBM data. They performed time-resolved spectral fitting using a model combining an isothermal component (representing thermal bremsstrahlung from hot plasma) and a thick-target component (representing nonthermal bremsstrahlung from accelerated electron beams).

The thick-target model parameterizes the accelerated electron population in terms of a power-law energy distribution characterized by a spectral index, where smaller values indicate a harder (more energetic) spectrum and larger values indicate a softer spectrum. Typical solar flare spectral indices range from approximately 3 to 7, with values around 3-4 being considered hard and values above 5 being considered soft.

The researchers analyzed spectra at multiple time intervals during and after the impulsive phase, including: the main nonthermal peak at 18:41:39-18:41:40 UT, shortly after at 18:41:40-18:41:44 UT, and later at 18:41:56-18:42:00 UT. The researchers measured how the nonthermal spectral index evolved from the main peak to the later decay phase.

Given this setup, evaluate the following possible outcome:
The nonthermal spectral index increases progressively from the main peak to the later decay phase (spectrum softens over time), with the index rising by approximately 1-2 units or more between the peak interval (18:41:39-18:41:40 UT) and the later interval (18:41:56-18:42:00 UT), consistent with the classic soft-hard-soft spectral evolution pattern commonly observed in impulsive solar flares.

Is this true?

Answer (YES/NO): YES